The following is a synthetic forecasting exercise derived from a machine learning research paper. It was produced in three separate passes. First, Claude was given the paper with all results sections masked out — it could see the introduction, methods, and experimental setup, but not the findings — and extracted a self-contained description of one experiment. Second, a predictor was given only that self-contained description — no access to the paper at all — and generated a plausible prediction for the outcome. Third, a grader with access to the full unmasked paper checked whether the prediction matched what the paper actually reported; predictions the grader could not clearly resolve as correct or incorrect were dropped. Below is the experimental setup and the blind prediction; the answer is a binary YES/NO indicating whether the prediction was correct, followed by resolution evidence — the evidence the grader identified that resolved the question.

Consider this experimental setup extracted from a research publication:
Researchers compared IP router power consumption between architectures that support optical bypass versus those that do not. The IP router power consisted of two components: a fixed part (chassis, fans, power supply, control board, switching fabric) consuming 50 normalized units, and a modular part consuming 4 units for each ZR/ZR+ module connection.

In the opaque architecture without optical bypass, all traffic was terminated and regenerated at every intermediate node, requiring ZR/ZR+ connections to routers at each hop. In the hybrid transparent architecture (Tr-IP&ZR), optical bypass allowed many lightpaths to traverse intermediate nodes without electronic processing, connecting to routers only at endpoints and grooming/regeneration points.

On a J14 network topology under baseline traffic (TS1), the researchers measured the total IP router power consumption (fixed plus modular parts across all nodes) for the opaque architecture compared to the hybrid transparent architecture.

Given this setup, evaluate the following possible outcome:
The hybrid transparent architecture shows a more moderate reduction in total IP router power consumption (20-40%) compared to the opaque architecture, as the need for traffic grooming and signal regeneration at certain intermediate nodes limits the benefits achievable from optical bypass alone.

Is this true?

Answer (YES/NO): YES